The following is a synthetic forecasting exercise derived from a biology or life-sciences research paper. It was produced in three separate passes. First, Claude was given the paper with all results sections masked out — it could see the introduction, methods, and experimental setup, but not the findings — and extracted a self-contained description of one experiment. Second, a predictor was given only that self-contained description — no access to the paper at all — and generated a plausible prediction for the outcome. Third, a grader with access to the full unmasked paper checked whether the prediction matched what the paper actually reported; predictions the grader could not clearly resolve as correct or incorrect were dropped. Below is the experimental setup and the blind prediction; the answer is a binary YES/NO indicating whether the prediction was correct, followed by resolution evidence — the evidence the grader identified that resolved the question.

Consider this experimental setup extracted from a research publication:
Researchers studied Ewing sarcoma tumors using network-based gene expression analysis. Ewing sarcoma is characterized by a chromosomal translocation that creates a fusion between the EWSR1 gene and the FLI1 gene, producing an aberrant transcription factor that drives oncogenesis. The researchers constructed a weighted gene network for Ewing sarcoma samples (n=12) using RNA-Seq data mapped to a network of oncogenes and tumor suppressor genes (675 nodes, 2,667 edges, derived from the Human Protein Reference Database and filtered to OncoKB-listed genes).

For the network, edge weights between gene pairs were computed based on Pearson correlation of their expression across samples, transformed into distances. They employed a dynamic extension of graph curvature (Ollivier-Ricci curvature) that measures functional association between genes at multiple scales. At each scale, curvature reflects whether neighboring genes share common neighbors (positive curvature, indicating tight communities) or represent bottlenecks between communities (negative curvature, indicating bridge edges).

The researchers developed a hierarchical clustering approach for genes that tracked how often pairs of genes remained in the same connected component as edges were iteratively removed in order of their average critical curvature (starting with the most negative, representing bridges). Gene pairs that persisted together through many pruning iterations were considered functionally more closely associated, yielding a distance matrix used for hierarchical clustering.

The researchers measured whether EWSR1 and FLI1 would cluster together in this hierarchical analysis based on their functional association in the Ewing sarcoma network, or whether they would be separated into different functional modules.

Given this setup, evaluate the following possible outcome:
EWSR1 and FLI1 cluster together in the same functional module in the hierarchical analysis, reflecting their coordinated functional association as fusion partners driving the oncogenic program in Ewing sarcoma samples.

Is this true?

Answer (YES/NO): YES